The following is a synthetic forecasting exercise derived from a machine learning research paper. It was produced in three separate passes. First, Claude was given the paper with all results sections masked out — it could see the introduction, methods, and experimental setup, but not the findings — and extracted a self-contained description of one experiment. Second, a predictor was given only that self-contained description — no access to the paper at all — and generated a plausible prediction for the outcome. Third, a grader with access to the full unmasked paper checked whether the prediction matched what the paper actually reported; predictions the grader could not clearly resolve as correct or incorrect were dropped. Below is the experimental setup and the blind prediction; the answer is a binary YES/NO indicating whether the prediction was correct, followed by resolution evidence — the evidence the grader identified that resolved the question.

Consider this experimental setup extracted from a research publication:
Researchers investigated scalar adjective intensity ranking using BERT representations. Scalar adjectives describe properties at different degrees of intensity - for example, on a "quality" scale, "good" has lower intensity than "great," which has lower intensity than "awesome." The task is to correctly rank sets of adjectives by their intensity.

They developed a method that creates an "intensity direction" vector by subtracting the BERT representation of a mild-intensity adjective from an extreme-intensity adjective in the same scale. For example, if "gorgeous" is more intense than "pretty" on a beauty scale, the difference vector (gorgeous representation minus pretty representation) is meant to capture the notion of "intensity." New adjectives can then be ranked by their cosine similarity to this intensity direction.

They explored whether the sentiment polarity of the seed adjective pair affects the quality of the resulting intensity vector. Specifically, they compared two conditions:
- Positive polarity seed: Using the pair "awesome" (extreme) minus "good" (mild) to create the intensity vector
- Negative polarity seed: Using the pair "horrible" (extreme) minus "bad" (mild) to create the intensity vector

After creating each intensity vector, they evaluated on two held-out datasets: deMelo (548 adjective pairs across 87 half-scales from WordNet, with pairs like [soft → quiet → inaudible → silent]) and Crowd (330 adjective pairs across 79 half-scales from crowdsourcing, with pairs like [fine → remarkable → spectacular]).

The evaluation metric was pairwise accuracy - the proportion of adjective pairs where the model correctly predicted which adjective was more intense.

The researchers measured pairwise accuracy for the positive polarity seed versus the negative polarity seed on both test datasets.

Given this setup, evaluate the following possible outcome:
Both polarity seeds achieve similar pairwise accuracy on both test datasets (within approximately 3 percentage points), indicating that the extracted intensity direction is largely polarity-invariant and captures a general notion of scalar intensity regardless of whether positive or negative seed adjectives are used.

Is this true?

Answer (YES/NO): NO